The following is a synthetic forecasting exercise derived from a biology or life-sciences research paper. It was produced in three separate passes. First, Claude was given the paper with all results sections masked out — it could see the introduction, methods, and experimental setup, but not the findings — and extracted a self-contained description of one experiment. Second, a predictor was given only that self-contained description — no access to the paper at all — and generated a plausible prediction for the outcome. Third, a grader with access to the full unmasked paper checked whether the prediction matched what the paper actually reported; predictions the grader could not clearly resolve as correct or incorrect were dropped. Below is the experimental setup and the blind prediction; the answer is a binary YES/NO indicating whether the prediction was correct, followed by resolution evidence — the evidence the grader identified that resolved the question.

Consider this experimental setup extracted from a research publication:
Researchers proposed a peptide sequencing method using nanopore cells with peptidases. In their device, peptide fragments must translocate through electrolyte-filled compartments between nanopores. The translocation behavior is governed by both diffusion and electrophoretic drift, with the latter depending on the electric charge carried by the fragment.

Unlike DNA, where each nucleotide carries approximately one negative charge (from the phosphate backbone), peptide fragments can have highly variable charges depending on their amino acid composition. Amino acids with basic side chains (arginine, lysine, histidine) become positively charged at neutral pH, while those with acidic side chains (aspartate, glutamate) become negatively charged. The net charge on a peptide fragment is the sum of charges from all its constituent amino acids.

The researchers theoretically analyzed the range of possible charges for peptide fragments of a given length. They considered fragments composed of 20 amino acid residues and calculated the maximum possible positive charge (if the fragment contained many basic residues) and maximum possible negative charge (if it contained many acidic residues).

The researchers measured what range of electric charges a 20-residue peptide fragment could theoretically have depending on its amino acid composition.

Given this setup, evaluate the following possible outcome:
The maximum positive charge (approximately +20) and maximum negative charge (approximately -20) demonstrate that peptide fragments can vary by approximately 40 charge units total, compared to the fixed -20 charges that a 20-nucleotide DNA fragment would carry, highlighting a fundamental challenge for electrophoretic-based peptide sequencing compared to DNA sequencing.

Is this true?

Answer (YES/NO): NO